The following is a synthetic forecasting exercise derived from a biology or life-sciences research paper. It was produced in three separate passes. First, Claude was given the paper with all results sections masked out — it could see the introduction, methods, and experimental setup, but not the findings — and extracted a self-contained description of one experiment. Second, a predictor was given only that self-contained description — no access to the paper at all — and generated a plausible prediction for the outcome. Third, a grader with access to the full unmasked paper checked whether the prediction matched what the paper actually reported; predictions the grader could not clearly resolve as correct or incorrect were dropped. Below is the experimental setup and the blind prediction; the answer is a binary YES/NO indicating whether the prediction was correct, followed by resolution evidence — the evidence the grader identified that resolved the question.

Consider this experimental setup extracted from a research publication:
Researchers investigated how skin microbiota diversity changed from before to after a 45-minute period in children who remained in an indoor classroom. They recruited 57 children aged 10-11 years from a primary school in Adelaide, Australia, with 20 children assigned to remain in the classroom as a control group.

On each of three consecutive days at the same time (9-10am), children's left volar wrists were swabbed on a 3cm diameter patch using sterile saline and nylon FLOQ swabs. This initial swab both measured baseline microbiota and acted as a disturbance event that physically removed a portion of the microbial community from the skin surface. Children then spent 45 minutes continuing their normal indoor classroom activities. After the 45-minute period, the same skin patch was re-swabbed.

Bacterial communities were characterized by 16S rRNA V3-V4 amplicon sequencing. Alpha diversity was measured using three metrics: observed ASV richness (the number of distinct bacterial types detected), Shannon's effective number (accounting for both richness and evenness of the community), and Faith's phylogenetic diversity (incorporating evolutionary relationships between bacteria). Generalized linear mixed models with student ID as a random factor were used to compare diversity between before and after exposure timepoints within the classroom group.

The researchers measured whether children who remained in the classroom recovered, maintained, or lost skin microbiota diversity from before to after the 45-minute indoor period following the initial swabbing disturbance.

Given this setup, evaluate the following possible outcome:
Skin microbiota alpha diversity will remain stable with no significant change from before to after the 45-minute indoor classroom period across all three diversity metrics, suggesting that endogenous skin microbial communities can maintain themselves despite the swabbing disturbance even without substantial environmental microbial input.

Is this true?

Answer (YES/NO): NO